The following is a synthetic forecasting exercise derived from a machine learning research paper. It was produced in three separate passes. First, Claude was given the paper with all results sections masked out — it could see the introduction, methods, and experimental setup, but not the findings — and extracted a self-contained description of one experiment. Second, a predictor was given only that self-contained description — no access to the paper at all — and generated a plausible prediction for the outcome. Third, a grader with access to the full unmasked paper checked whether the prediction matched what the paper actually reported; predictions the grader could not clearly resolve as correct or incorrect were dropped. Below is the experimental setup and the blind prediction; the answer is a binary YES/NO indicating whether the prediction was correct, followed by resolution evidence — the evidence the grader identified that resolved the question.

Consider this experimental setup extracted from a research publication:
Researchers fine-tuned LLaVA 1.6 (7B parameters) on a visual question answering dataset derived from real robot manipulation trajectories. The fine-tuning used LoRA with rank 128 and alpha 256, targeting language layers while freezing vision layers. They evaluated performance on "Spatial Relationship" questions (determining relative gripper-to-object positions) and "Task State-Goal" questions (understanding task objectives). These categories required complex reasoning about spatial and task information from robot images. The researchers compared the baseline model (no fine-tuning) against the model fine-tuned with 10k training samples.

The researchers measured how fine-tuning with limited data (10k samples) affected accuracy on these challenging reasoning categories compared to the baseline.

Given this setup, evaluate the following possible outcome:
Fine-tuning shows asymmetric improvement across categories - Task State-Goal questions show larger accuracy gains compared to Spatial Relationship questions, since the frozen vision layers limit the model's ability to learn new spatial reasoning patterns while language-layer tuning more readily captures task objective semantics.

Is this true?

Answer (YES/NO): NO